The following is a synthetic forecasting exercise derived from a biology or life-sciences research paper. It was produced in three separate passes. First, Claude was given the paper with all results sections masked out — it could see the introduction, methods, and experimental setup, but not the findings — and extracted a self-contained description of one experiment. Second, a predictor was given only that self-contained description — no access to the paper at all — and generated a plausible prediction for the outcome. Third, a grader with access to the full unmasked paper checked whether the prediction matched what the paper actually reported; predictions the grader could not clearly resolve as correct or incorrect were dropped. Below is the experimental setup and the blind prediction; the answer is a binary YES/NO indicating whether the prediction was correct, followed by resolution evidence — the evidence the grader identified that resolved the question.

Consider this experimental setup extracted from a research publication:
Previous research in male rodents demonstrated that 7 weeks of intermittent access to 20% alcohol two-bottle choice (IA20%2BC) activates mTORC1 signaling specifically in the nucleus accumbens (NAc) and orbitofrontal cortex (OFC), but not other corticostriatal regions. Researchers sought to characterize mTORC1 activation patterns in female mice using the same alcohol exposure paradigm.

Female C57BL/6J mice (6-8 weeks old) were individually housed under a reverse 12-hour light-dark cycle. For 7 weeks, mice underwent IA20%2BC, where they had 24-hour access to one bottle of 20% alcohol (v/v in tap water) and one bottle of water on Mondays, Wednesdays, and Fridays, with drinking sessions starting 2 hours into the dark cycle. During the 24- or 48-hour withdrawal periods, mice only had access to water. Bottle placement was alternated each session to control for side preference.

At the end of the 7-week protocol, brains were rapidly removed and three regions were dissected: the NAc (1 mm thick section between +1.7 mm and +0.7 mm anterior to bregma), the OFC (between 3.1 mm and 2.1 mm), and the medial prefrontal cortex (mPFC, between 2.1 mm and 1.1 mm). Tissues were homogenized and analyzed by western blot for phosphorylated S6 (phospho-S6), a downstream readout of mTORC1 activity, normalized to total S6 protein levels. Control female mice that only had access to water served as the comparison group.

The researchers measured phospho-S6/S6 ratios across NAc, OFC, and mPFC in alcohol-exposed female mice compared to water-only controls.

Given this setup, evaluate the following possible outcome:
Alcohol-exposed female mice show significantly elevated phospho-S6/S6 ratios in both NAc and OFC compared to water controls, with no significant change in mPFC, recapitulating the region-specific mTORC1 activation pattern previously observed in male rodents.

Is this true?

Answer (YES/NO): NO